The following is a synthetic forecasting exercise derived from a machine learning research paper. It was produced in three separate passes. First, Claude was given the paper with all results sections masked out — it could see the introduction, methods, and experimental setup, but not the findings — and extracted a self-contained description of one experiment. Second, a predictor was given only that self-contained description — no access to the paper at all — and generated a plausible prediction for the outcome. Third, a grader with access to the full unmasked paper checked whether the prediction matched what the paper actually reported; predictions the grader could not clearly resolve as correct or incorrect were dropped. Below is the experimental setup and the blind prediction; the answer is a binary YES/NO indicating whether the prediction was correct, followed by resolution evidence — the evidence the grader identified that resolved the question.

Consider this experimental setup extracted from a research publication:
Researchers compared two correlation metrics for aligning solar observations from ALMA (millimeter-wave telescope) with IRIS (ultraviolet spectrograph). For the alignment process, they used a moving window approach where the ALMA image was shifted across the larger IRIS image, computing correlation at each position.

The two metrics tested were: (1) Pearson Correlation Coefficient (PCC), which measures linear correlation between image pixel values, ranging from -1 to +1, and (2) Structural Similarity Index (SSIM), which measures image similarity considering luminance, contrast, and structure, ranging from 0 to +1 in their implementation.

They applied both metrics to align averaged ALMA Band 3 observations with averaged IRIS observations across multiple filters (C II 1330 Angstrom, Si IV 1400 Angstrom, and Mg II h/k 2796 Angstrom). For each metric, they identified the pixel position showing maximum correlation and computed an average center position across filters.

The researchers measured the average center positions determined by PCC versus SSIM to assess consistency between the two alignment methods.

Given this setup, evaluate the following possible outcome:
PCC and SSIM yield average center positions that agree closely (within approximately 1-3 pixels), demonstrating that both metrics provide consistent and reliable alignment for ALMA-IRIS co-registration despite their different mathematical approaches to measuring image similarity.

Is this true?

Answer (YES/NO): NO